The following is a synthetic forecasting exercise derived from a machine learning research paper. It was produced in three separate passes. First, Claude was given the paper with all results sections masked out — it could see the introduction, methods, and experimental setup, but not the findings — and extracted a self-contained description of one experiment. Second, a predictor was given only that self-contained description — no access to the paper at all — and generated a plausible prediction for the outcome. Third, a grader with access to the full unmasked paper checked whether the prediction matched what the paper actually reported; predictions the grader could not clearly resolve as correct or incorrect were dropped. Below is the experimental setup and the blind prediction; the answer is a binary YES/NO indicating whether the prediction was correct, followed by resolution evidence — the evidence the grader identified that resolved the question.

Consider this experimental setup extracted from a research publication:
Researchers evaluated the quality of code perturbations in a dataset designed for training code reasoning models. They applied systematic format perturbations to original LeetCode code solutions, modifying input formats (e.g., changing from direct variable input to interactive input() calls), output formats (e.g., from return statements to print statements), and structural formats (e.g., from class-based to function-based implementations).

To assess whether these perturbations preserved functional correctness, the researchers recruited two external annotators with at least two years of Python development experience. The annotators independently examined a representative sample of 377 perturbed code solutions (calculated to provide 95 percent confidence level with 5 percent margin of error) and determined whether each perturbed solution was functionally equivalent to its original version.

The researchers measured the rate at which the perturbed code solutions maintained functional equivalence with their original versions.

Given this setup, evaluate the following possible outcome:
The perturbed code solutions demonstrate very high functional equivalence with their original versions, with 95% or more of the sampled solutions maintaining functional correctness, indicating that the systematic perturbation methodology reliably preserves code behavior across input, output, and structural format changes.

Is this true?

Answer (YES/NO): YES